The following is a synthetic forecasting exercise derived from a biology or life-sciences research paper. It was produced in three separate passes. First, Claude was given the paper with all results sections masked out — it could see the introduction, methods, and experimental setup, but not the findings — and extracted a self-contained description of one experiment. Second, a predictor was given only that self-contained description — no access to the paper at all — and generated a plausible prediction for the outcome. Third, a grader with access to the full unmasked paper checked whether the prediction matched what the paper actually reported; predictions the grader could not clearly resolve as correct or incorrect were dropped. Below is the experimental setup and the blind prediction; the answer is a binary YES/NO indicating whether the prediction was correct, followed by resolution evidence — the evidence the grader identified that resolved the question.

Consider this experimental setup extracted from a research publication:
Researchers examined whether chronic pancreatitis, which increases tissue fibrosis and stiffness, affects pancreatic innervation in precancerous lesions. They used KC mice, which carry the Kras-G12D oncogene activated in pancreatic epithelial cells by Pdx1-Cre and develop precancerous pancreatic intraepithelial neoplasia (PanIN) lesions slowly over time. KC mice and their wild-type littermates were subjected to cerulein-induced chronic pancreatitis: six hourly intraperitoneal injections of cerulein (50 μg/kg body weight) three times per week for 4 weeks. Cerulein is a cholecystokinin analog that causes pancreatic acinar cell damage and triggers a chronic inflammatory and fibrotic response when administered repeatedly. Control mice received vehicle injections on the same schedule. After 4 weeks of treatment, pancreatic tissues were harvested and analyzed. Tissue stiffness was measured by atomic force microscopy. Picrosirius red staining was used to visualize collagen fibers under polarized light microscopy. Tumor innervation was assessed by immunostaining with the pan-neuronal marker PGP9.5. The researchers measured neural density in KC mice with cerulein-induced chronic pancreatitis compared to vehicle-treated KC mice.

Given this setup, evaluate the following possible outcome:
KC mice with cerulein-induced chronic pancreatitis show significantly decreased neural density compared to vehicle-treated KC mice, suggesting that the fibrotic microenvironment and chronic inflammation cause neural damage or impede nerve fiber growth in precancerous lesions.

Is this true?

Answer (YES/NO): NO